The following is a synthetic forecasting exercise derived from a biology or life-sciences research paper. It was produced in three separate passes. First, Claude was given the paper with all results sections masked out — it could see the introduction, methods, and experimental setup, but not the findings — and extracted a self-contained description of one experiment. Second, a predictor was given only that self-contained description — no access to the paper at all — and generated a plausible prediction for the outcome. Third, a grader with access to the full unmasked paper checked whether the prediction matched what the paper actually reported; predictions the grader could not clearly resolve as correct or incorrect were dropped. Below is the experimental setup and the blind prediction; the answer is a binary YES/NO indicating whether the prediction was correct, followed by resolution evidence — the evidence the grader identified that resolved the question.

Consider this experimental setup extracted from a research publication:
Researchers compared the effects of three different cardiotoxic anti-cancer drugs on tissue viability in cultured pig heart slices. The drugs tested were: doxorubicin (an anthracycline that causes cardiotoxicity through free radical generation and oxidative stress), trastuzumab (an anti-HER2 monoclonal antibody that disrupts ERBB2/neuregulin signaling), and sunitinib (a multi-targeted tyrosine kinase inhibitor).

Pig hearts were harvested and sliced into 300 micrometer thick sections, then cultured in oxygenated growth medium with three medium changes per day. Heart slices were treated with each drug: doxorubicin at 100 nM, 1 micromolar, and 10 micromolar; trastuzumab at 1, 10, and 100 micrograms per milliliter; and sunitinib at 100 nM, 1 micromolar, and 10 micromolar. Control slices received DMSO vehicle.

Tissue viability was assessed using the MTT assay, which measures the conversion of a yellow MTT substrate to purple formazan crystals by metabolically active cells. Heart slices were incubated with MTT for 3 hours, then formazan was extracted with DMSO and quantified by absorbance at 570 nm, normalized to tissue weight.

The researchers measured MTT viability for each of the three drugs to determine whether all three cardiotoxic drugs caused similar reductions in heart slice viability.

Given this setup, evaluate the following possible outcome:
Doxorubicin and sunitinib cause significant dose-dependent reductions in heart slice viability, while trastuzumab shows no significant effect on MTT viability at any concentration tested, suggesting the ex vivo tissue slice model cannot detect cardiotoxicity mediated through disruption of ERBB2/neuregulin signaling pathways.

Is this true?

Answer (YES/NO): NO